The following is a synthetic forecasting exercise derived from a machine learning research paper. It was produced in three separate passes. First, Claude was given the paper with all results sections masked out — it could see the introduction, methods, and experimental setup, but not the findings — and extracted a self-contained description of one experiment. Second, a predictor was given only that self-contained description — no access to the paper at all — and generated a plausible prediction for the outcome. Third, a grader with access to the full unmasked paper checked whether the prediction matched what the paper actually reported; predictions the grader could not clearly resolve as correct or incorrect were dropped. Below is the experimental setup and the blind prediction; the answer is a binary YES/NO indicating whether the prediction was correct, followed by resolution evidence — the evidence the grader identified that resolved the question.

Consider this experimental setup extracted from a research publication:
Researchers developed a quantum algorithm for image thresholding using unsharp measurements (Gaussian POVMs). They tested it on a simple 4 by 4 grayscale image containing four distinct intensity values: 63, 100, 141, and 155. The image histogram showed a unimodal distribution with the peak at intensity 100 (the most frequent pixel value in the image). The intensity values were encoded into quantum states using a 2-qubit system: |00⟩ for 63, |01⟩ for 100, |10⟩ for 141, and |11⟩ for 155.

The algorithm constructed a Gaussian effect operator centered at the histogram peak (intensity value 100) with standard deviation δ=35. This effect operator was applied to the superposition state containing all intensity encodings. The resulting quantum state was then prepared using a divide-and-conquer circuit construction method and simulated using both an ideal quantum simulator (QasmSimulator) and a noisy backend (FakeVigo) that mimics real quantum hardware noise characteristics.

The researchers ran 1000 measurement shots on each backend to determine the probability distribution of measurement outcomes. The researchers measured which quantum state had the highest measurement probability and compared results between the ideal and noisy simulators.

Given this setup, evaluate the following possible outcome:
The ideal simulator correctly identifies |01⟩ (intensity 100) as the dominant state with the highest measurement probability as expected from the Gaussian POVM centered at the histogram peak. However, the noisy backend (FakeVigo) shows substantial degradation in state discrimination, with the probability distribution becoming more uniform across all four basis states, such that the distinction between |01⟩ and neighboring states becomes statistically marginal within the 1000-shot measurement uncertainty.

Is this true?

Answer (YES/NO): NO